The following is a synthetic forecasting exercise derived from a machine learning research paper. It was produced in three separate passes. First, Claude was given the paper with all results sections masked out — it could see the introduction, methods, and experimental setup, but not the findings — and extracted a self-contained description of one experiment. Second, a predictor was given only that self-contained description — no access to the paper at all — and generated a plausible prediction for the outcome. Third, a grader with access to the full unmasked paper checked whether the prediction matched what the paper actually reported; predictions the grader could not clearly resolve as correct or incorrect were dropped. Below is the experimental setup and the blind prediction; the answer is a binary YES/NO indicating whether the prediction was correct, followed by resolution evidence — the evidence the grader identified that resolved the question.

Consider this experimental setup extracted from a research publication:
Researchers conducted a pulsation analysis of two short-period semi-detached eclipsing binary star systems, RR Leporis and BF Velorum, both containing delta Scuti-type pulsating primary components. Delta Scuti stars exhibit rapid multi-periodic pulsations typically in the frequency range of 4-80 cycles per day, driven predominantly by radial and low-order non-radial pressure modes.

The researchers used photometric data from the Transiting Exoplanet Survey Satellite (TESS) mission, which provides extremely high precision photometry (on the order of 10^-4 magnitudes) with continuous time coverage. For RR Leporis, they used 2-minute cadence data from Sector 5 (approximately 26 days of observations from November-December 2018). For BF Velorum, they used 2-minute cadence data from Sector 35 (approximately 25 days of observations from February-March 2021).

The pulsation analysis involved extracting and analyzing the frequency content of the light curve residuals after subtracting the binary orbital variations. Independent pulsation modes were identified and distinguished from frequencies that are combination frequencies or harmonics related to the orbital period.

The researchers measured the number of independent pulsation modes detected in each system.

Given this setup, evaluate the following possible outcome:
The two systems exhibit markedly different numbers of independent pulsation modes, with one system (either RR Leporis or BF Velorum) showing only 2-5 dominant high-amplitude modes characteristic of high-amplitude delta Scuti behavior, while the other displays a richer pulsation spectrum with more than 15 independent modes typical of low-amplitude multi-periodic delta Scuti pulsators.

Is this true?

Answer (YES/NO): NO